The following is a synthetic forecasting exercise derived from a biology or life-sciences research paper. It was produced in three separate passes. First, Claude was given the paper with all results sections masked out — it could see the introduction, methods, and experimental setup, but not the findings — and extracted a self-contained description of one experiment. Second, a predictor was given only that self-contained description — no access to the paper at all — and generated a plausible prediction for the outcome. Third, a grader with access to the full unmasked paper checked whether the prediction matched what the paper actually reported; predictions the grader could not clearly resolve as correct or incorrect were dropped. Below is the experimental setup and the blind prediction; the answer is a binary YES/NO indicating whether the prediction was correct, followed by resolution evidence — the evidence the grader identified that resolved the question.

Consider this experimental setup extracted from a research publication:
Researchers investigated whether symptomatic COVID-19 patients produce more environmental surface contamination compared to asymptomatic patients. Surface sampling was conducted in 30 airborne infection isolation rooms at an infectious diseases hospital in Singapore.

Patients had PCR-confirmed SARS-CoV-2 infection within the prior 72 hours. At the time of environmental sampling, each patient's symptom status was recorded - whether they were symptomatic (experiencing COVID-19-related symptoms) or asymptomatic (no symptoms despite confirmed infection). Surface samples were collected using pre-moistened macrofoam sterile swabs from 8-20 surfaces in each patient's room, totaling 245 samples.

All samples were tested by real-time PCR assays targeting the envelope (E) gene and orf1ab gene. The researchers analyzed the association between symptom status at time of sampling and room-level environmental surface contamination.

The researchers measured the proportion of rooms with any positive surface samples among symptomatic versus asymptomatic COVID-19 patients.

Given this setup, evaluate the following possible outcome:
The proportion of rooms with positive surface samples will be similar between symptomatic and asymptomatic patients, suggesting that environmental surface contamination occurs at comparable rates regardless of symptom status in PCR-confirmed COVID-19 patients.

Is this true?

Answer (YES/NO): YES